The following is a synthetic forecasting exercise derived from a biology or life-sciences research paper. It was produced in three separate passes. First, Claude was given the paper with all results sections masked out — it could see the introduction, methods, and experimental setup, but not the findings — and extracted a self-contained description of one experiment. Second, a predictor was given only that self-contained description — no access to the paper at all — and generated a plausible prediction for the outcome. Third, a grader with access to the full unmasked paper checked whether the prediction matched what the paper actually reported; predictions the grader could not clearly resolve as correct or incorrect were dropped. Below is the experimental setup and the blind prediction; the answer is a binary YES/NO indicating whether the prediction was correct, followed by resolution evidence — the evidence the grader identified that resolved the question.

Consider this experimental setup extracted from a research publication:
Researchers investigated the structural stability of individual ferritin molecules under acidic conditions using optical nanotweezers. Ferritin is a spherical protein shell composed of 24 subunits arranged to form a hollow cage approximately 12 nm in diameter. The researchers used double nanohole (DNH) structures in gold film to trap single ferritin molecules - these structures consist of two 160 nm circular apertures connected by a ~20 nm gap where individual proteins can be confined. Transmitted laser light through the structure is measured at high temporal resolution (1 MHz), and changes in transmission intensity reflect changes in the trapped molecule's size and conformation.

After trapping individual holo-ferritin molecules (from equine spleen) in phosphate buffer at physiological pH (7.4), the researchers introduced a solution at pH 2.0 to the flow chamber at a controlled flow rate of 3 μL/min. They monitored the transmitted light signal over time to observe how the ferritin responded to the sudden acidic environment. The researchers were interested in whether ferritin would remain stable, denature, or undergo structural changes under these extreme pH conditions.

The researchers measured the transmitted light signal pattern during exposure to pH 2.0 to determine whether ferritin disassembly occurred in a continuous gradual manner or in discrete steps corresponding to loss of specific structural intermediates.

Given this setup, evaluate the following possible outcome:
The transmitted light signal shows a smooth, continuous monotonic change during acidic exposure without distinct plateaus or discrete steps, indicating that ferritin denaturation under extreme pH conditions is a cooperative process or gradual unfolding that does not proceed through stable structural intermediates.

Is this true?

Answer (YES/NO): NO